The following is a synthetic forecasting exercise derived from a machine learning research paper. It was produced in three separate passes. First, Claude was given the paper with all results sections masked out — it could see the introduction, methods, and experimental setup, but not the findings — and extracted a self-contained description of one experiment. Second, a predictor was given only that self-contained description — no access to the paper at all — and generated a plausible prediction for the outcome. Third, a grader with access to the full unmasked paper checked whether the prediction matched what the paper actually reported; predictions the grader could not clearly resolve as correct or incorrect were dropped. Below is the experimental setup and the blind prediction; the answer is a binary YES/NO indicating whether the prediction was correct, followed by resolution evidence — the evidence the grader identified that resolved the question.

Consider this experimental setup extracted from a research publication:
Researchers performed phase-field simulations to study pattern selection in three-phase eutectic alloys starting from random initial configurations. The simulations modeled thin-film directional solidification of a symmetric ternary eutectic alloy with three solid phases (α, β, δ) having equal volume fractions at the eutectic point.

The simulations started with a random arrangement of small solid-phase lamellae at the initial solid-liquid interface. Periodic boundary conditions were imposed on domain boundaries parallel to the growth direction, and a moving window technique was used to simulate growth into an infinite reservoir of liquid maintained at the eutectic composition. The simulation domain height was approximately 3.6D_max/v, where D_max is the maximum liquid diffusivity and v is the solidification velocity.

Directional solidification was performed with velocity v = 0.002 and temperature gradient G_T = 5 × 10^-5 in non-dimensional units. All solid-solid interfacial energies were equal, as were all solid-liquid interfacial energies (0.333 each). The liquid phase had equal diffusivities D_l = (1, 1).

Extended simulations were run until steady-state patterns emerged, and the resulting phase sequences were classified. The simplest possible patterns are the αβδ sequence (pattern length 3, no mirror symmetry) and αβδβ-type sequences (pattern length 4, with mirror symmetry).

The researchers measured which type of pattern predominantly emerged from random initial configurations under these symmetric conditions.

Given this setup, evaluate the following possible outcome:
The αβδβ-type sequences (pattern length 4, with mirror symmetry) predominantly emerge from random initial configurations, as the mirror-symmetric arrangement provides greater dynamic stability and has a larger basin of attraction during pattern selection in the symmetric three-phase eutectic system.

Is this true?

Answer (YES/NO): NO